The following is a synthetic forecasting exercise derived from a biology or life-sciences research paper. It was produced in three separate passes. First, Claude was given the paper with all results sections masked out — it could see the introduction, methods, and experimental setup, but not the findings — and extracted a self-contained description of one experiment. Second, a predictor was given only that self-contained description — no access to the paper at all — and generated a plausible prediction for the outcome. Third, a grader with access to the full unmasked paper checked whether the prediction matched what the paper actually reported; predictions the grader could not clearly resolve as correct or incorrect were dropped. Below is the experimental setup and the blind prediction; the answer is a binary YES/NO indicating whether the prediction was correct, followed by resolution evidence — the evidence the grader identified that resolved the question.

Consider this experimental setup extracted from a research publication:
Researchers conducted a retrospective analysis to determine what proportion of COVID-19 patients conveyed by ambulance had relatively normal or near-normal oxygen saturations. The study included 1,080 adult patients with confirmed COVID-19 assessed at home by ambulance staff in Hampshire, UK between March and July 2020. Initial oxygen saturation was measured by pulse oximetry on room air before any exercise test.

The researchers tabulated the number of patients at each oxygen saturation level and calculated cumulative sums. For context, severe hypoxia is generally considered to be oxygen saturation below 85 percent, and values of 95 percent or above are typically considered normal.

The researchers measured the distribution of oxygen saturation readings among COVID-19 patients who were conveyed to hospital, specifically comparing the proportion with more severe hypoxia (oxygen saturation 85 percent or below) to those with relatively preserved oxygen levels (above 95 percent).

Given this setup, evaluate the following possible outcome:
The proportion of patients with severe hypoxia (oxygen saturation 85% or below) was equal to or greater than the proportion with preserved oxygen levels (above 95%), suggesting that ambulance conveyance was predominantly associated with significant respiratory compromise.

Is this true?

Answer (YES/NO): NO